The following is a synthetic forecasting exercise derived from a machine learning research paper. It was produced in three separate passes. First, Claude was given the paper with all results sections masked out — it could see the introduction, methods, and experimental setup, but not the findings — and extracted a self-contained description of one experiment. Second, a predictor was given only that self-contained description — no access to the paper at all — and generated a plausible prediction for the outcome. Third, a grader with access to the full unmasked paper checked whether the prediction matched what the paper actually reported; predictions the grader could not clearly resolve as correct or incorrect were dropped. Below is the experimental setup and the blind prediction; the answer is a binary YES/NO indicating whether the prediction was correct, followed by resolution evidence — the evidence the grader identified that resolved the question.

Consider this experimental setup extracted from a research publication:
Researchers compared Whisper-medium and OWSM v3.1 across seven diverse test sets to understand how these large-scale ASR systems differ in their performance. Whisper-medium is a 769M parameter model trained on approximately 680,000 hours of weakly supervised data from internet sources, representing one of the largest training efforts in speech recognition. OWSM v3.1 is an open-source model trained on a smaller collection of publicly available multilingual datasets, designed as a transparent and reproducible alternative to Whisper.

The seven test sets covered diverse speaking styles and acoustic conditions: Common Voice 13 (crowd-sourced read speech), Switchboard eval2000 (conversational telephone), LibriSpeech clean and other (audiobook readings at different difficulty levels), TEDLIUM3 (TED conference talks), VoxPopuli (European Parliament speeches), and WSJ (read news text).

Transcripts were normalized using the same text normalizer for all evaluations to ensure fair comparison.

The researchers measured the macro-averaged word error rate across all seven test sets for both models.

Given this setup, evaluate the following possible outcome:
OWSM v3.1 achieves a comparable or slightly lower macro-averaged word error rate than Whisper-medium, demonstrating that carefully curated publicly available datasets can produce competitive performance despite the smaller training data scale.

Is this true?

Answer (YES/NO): YES